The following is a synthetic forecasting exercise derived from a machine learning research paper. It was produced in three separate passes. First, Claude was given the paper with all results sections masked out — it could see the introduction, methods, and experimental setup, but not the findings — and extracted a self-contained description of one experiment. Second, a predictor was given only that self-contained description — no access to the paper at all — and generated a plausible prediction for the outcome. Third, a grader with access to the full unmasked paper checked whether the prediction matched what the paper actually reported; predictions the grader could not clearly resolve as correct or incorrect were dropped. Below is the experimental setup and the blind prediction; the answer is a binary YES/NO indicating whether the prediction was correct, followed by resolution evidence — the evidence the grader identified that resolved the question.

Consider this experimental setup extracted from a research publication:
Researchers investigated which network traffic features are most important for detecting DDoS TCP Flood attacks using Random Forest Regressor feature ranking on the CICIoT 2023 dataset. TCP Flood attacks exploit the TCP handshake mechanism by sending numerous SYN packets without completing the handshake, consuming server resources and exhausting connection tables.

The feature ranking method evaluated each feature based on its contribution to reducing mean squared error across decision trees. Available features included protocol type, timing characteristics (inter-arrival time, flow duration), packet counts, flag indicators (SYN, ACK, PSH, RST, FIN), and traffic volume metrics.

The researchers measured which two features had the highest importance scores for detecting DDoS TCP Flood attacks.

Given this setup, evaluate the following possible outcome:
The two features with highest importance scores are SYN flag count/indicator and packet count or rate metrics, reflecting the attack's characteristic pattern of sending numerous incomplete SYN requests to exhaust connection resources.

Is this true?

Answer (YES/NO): NO